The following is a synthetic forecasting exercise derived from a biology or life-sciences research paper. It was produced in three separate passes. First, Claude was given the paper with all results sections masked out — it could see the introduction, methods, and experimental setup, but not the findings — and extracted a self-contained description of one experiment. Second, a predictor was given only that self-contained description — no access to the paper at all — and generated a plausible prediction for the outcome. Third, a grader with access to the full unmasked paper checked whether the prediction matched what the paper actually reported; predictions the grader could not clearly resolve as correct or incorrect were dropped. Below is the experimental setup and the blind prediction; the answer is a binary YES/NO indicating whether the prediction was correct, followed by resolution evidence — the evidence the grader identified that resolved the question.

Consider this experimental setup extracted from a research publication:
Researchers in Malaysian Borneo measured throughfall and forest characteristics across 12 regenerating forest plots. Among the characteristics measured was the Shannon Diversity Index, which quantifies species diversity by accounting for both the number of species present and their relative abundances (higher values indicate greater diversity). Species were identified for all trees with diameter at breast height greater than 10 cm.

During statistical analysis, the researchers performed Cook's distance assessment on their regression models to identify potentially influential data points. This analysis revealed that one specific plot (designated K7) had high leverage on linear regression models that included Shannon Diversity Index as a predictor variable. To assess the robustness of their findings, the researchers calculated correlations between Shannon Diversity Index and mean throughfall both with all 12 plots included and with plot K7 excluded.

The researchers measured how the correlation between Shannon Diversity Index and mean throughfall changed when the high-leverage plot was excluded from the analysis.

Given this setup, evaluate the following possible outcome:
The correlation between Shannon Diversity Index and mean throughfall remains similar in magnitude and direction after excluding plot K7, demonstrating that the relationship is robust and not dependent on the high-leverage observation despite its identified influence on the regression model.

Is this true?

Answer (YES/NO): NO